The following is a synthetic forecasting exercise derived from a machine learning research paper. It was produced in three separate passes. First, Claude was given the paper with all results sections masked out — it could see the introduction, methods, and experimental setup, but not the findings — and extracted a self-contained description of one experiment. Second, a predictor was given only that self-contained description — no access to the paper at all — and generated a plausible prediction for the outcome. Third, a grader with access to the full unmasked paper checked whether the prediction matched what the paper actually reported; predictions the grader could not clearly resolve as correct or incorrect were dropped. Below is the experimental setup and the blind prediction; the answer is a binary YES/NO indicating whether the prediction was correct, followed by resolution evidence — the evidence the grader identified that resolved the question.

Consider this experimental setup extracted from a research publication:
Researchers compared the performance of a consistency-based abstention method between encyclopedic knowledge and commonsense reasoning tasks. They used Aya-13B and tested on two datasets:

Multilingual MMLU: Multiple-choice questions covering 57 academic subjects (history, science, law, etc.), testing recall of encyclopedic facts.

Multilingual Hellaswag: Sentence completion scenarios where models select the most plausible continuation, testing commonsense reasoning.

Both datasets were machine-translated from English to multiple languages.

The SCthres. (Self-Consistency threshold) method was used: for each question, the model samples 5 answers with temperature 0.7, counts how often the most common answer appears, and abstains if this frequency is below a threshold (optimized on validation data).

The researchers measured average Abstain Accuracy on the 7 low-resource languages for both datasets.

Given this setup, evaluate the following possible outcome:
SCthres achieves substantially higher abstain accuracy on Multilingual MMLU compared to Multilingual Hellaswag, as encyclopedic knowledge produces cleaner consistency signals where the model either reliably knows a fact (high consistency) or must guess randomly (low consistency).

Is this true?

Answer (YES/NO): YES